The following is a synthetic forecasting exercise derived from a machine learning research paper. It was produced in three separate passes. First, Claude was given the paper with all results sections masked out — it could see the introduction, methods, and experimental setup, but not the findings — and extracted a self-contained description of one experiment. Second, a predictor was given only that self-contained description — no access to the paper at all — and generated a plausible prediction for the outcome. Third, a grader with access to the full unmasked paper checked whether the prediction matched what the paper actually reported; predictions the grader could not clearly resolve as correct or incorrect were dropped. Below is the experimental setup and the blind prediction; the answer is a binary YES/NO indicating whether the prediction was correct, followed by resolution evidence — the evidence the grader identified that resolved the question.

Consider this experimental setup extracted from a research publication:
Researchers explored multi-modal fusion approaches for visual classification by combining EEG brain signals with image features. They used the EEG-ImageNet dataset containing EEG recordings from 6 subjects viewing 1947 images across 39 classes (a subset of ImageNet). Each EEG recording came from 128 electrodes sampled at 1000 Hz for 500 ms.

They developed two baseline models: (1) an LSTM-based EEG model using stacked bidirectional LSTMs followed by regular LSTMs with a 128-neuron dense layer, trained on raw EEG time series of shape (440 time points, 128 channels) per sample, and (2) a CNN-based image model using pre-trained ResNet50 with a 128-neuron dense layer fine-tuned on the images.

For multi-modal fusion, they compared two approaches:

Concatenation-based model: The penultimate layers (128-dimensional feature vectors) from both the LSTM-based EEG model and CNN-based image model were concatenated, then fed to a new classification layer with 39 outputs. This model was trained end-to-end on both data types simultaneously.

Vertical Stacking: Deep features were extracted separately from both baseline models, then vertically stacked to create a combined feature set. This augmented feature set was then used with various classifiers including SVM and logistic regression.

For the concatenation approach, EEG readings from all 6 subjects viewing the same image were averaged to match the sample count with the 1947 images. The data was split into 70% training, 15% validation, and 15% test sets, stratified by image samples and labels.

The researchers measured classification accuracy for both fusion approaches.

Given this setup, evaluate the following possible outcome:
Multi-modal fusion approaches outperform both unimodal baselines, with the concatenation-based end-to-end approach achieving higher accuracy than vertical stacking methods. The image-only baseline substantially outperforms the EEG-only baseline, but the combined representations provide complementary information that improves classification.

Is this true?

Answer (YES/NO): NO